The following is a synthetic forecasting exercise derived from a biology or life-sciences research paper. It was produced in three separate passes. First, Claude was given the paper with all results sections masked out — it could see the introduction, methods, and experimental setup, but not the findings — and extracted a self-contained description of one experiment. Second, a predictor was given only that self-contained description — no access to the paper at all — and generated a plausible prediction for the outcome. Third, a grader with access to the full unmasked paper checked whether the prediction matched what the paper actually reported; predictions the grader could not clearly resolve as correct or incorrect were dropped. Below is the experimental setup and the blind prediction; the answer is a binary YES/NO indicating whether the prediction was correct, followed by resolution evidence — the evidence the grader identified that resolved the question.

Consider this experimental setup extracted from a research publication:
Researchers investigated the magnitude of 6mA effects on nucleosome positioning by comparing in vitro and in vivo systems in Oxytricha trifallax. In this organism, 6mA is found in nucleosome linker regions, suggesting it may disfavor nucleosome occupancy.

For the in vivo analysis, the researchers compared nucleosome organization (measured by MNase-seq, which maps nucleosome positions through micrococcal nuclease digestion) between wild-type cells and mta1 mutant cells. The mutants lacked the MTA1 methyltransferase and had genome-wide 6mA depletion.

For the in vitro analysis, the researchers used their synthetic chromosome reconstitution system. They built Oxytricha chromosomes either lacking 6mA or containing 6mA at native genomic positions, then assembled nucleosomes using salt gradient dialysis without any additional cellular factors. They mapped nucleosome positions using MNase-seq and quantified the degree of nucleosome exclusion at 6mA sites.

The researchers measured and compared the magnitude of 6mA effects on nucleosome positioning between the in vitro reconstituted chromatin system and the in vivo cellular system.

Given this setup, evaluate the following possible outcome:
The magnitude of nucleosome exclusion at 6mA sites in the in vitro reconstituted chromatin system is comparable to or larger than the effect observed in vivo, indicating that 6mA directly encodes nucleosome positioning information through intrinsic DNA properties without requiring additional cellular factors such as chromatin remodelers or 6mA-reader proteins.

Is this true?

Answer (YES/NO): NO